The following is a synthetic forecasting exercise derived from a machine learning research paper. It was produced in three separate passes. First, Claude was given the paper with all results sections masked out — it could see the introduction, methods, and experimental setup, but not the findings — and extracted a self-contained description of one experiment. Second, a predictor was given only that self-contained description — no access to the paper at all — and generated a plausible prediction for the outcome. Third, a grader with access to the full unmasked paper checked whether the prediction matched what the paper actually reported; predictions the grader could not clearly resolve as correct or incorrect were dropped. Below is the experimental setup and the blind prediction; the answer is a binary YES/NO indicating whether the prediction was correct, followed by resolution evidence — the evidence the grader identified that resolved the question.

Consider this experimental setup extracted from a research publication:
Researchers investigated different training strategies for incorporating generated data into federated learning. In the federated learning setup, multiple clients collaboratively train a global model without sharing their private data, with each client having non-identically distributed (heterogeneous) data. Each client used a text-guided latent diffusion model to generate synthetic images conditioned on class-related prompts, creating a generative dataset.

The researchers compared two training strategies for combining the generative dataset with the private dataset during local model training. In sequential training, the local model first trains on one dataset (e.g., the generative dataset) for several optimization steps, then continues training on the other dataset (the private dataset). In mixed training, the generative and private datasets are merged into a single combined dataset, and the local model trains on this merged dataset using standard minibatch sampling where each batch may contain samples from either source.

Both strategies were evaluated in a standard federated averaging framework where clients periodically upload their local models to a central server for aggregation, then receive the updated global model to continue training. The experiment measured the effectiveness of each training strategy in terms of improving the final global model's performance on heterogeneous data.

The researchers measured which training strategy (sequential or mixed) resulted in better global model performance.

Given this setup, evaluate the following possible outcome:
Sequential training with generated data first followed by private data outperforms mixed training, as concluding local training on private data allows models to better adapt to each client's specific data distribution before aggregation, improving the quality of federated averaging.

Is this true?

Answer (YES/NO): NO